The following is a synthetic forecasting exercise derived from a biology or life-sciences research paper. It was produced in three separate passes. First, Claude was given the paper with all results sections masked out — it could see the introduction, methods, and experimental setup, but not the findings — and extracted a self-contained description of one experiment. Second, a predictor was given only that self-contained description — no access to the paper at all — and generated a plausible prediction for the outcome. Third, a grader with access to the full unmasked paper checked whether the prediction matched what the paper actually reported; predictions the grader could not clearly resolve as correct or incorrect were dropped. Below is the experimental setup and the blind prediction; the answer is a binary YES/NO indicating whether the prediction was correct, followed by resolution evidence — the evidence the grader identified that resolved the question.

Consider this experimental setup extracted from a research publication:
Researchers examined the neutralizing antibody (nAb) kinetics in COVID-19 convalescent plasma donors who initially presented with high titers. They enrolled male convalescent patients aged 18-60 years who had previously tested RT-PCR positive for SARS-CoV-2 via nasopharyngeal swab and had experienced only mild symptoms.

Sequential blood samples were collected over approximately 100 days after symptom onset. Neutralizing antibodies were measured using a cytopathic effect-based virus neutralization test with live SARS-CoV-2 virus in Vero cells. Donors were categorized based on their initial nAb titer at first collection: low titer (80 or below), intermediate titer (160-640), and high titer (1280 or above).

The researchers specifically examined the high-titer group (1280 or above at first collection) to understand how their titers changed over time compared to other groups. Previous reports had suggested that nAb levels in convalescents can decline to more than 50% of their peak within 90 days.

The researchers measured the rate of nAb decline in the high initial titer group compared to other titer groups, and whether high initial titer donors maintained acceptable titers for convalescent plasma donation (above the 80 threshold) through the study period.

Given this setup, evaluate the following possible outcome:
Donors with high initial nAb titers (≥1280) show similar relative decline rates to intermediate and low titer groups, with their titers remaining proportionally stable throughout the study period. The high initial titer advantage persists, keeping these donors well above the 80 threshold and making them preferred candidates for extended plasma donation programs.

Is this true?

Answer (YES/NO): NO